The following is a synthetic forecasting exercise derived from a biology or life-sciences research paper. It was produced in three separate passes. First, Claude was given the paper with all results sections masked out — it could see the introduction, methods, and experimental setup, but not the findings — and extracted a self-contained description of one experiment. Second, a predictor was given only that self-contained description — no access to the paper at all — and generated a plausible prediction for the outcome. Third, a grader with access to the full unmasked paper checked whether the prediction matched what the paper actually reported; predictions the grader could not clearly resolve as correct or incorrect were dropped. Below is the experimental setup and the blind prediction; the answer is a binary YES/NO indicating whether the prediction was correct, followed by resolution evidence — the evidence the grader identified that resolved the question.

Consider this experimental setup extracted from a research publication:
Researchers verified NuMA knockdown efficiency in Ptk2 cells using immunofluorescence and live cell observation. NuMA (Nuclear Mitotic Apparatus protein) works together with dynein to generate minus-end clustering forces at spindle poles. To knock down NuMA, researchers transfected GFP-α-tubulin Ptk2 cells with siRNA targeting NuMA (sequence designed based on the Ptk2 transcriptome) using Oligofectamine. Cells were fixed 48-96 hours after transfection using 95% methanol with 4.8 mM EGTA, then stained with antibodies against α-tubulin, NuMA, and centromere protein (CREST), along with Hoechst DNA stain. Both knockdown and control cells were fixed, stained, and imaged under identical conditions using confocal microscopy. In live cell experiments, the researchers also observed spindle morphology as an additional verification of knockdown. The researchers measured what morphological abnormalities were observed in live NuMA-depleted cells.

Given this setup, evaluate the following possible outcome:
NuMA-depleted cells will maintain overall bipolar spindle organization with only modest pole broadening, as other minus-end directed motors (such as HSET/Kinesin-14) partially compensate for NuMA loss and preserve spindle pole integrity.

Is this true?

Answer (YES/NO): NO